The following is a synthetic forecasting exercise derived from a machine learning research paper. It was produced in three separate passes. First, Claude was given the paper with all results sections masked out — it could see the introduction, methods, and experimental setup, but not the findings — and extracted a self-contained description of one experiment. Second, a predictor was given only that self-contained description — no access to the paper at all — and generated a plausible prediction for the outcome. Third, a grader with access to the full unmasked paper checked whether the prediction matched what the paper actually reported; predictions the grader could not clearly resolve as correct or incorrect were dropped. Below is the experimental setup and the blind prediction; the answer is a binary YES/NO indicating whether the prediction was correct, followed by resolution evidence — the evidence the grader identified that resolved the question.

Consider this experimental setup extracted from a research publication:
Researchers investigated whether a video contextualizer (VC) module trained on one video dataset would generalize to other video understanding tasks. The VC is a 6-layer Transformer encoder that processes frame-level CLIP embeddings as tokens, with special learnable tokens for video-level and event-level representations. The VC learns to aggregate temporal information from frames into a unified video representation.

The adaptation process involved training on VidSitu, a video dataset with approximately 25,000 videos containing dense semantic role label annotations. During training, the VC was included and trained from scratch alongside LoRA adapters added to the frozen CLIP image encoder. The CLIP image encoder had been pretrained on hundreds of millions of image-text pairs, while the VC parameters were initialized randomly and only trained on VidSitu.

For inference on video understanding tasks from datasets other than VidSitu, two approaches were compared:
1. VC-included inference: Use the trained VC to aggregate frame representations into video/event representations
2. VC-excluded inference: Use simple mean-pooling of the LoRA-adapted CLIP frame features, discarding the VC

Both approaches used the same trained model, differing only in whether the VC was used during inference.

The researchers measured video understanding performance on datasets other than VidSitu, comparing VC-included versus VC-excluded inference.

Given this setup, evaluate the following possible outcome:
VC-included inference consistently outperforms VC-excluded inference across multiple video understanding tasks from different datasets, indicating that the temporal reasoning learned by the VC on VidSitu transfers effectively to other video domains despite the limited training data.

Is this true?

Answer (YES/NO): NO